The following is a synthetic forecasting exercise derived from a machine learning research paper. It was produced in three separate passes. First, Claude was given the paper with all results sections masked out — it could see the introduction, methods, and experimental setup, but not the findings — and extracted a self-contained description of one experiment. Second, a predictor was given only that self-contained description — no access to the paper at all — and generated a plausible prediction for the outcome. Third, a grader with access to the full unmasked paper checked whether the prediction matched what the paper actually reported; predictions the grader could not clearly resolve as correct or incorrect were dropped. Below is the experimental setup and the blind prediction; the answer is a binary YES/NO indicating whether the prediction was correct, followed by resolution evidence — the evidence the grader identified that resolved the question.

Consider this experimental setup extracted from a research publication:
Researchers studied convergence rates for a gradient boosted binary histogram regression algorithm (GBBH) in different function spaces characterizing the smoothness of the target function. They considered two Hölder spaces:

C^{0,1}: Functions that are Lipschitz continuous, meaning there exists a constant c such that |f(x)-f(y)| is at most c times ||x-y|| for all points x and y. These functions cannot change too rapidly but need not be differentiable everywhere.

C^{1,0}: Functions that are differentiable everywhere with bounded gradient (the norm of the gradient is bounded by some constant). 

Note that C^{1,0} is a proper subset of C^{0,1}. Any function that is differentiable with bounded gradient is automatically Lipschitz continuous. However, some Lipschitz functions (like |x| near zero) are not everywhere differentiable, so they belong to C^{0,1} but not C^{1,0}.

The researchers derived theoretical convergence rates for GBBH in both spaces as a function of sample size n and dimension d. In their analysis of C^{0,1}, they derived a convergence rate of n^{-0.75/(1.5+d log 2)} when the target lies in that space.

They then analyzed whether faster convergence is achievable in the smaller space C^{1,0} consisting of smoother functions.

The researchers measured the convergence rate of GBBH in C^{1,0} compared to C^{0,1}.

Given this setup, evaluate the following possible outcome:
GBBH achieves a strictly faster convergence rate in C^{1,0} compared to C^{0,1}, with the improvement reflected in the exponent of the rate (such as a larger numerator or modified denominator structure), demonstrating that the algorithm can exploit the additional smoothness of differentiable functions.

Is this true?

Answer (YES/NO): YES